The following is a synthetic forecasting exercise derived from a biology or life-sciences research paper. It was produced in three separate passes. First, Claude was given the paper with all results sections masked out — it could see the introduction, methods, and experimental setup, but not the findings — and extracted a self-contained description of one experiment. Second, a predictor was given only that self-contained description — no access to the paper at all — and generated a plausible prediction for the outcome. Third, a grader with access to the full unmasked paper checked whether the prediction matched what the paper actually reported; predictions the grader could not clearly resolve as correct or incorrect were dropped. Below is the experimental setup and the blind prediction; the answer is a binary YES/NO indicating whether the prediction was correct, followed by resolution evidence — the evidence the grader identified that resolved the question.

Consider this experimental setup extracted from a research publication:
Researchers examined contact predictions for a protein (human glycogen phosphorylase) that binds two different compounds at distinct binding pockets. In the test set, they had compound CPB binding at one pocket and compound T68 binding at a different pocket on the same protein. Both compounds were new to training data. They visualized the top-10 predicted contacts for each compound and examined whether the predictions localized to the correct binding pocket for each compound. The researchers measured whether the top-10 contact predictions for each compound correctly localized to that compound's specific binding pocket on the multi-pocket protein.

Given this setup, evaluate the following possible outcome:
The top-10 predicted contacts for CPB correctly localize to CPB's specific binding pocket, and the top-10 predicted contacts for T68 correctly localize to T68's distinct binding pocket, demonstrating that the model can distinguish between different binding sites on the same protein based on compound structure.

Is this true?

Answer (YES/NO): NO